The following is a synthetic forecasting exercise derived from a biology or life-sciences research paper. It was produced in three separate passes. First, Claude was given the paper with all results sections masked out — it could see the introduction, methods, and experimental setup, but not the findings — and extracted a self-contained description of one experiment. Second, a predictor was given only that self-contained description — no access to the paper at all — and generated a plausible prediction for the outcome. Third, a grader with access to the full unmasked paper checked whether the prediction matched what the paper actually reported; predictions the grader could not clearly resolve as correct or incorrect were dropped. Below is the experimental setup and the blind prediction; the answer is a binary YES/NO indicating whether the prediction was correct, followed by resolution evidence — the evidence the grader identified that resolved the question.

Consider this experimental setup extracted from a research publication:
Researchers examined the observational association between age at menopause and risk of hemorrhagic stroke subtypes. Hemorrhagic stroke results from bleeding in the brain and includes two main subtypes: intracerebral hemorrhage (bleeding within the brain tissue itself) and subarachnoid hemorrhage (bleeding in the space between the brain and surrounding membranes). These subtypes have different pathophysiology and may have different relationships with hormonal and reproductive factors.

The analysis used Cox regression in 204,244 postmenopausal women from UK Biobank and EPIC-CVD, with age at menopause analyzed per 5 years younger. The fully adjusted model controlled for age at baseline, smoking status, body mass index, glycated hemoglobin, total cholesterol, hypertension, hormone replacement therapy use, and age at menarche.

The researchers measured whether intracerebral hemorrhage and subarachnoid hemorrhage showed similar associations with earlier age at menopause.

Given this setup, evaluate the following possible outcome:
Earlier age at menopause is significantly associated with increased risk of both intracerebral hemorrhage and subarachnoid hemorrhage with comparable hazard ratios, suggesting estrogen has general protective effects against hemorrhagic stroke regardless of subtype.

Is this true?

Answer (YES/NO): NO